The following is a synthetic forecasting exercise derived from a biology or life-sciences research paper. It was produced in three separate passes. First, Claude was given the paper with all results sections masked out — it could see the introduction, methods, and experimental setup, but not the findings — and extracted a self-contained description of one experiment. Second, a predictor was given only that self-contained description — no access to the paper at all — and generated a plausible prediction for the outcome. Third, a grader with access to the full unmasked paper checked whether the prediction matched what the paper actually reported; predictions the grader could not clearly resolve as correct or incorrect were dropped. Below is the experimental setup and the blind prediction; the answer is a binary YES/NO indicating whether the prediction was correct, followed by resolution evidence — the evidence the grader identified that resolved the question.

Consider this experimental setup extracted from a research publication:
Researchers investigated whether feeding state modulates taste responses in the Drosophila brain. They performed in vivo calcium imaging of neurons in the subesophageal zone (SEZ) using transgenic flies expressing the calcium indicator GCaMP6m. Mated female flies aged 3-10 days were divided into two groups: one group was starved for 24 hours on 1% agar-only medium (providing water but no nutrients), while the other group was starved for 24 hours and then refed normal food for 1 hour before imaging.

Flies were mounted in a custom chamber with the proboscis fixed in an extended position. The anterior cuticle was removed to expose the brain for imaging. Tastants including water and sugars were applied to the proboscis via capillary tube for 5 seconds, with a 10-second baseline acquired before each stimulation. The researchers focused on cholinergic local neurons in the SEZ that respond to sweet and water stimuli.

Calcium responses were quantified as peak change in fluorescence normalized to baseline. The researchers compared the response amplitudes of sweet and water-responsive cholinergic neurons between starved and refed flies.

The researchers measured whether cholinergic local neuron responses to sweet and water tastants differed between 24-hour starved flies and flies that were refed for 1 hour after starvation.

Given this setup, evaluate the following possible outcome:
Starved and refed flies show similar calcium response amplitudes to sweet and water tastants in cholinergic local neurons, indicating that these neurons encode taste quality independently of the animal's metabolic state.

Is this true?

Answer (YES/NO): NO